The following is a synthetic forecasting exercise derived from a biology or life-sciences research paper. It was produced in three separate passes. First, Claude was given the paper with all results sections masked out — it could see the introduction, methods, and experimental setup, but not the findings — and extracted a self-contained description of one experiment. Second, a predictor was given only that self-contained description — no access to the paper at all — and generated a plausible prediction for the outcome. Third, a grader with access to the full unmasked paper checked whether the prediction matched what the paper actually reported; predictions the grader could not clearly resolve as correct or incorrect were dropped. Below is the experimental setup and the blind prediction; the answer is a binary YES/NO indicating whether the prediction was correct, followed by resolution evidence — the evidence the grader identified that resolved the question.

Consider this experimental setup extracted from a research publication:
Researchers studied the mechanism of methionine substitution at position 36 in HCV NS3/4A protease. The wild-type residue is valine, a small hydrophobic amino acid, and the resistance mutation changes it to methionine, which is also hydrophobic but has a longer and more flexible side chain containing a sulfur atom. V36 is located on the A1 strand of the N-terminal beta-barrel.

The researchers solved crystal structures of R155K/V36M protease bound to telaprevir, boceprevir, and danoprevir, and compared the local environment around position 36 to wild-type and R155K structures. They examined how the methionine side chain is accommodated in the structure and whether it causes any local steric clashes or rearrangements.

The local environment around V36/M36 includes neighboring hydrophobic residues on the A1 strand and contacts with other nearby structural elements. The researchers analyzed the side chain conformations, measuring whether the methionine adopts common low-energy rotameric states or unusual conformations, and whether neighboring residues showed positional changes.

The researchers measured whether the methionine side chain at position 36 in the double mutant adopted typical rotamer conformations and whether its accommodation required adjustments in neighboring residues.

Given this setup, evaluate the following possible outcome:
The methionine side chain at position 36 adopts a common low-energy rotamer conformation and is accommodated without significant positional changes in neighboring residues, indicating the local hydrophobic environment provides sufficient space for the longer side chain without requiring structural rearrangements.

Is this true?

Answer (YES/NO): NO